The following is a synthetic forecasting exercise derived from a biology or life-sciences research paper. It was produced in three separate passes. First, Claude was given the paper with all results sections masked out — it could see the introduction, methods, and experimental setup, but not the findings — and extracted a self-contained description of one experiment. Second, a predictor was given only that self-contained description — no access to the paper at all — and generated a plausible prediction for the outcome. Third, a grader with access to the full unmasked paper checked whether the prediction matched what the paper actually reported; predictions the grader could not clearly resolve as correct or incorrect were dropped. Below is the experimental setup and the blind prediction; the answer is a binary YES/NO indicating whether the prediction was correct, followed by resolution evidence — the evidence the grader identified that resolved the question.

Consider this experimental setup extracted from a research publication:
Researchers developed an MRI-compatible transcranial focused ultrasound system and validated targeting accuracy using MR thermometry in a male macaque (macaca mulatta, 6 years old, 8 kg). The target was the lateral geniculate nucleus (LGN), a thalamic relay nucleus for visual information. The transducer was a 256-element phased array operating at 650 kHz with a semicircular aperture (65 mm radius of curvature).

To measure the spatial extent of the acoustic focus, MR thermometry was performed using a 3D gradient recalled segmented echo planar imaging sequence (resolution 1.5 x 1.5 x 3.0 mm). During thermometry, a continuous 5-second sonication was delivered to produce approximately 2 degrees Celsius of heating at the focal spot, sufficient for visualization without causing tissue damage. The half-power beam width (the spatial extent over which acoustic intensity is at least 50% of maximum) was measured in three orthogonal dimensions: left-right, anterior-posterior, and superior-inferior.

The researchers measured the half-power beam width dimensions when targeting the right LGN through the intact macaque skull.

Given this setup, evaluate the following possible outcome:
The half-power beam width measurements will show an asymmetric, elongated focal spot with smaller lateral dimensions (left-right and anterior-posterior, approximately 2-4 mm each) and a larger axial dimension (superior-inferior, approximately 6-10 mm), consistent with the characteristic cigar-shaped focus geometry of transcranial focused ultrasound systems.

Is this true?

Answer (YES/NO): NO